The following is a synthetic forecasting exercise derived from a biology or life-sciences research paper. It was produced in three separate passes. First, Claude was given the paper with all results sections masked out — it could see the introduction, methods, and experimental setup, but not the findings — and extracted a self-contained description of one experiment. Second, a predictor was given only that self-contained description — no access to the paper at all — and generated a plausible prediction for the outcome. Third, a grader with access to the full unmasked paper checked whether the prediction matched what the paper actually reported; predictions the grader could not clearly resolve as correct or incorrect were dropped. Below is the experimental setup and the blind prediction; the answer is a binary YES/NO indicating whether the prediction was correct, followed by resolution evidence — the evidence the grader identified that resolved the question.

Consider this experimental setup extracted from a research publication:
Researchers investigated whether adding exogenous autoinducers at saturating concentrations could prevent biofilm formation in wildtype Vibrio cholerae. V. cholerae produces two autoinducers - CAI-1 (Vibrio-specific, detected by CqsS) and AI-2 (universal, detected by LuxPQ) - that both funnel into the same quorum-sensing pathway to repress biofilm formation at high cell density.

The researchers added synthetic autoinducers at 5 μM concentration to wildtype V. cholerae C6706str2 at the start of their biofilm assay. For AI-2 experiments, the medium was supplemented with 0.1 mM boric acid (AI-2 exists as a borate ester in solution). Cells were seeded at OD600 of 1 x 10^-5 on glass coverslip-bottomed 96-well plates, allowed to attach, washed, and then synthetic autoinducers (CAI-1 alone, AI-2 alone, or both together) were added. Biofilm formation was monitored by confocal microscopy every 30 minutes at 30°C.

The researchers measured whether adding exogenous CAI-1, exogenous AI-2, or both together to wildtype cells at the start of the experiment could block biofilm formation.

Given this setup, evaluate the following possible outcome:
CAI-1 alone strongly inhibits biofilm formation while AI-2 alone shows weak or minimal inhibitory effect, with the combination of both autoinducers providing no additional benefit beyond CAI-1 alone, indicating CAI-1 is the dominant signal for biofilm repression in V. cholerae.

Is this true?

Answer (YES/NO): NO